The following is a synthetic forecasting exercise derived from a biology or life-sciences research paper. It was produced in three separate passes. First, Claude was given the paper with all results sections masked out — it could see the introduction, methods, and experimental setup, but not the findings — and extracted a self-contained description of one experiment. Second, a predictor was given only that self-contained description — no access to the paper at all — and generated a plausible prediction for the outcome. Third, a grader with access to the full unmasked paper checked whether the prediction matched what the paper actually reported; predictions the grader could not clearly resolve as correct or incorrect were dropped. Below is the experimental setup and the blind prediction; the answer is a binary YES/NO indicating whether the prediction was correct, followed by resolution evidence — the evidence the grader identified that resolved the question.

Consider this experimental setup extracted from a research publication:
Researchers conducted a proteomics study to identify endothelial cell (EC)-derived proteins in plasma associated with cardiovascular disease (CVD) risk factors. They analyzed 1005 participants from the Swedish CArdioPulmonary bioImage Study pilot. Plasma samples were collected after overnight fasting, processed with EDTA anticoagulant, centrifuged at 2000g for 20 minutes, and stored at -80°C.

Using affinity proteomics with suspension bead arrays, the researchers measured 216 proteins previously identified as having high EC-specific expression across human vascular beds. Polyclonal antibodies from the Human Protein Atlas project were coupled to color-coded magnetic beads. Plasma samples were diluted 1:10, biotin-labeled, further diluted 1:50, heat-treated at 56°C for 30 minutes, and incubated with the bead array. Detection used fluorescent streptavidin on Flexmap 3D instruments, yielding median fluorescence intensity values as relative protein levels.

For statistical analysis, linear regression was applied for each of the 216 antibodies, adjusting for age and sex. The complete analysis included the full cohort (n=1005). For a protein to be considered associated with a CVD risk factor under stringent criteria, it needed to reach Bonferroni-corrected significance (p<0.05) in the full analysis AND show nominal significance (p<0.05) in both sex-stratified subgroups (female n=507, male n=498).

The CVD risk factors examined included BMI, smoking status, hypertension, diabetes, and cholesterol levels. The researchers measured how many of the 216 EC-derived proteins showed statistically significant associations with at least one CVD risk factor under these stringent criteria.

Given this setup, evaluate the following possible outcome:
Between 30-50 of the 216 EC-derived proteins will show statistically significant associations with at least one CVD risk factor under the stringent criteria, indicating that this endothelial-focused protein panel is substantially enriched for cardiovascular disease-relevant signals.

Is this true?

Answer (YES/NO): YES